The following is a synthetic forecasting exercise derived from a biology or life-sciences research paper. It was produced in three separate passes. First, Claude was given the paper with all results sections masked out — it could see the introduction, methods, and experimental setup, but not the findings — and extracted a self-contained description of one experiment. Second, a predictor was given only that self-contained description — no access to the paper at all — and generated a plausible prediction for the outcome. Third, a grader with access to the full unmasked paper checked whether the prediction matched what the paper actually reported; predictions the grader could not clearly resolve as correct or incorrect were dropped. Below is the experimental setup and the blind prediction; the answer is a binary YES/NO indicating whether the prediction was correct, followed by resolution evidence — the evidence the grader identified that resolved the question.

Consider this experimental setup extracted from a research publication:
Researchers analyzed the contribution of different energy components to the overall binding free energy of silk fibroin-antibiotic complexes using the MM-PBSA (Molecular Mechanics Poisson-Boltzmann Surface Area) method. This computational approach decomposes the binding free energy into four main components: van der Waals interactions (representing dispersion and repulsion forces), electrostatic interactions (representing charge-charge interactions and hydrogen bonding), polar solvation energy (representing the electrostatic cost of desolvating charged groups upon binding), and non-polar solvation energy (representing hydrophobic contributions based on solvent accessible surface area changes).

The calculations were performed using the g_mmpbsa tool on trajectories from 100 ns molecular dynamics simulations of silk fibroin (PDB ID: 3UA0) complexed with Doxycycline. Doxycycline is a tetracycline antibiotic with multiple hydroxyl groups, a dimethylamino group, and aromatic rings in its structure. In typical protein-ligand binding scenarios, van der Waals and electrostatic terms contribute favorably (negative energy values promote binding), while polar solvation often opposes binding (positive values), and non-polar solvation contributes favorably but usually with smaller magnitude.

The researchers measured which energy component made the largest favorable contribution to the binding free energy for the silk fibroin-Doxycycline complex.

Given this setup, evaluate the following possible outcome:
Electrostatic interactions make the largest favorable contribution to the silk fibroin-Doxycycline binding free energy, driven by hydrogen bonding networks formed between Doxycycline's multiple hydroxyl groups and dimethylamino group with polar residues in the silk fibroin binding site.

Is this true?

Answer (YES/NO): NO